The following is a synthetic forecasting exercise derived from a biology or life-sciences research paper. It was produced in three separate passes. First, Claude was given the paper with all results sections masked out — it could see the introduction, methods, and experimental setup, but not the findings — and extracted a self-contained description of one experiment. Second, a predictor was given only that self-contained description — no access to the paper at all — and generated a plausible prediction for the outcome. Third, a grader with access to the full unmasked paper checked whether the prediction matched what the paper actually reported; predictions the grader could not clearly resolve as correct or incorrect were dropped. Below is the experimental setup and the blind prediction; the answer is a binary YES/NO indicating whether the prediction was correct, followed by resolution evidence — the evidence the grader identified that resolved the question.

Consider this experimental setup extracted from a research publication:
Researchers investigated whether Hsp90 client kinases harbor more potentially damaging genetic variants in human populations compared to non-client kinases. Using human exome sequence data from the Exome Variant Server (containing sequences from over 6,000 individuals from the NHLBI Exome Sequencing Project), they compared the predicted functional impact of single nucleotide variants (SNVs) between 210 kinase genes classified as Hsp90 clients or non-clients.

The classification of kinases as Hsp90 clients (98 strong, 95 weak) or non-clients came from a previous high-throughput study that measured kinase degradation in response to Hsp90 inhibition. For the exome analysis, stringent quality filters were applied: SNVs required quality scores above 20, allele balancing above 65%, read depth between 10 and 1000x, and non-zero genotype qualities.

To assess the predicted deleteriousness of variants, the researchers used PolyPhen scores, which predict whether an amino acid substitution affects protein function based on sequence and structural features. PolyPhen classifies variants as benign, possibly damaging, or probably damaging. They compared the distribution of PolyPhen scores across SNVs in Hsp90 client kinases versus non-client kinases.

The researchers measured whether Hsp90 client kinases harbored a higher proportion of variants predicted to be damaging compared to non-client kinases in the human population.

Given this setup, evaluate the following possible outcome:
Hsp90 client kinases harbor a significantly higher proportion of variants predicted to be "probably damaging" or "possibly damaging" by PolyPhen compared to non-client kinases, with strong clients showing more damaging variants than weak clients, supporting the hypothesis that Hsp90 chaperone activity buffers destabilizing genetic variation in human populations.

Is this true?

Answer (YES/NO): NO